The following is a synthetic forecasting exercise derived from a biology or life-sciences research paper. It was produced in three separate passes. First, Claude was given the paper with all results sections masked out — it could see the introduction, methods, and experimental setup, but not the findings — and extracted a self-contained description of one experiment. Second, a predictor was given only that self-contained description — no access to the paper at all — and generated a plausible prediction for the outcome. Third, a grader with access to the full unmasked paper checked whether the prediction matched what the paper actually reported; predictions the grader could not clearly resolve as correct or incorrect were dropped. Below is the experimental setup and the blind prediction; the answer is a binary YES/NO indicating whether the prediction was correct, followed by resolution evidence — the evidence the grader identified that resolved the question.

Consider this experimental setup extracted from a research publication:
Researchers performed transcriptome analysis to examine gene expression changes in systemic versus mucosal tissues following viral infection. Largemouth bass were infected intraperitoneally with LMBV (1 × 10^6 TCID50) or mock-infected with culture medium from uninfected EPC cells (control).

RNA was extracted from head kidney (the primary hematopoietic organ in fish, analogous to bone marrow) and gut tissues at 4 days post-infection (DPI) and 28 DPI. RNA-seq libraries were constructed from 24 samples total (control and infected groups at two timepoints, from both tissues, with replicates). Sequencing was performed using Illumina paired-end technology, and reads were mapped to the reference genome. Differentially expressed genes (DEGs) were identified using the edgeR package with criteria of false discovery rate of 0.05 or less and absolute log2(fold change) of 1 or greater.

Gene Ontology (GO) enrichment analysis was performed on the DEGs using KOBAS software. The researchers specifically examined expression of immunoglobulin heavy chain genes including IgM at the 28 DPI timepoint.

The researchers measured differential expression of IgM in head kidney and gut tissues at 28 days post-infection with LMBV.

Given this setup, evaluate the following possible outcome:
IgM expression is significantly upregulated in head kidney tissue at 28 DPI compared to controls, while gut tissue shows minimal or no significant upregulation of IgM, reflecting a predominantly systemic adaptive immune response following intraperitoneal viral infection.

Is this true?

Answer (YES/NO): NO